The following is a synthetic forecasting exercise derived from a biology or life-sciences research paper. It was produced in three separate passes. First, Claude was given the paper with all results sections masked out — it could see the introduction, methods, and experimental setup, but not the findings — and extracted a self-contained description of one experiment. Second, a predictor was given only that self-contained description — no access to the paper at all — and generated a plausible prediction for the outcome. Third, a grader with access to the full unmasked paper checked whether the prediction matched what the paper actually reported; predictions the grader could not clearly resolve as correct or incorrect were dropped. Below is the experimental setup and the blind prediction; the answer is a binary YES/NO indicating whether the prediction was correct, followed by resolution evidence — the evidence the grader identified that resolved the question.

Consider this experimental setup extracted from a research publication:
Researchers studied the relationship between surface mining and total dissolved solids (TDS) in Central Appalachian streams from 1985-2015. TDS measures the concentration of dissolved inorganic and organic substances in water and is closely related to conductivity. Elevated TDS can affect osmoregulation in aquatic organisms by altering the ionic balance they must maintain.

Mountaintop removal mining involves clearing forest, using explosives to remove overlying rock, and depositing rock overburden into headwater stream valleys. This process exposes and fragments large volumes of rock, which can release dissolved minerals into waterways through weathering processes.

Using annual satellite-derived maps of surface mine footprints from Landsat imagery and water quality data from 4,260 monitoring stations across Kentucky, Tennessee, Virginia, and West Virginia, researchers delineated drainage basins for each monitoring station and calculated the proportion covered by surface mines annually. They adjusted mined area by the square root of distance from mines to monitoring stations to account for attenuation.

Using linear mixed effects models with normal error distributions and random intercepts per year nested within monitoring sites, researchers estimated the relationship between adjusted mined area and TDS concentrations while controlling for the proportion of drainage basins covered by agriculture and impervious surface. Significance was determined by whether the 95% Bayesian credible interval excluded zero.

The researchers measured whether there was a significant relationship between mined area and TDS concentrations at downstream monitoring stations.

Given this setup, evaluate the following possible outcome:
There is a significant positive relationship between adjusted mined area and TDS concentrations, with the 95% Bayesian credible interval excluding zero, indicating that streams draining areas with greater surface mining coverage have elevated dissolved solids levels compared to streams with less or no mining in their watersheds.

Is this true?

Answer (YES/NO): YES